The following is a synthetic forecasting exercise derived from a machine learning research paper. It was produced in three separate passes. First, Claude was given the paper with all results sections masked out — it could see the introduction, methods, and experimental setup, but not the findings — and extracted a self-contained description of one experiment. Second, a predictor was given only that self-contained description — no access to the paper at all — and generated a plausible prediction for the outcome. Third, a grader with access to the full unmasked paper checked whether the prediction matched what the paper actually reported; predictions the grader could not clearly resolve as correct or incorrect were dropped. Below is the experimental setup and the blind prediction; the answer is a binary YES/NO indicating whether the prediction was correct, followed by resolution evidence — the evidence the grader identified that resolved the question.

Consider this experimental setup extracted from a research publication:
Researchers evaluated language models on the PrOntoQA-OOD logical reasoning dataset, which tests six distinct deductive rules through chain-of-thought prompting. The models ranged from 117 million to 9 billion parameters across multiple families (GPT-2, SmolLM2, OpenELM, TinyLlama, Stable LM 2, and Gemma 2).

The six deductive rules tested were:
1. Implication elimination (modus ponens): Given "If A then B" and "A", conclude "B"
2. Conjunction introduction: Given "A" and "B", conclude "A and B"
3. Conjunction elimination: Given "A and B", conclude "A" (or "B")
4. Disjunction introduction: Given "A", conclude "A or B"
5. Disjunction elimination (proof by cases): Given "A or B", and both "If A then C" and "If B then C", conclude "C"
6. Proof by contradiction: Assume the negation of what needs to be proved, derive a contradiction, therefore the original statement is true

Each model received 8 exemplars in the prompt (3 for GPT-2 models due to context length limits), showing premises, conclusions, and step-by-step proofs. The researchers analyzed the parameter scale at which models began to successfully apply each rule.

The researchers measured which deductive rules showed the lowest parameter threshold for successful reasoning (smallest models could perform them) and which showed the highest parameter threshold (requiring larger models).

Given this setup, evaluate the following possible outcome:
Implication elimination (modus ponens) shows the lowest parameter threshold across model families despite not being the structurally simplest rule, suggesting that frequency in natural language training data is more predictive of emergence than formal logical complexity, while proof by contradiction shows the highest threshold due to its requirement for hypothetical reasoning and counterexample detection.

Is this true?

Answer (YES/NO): NO